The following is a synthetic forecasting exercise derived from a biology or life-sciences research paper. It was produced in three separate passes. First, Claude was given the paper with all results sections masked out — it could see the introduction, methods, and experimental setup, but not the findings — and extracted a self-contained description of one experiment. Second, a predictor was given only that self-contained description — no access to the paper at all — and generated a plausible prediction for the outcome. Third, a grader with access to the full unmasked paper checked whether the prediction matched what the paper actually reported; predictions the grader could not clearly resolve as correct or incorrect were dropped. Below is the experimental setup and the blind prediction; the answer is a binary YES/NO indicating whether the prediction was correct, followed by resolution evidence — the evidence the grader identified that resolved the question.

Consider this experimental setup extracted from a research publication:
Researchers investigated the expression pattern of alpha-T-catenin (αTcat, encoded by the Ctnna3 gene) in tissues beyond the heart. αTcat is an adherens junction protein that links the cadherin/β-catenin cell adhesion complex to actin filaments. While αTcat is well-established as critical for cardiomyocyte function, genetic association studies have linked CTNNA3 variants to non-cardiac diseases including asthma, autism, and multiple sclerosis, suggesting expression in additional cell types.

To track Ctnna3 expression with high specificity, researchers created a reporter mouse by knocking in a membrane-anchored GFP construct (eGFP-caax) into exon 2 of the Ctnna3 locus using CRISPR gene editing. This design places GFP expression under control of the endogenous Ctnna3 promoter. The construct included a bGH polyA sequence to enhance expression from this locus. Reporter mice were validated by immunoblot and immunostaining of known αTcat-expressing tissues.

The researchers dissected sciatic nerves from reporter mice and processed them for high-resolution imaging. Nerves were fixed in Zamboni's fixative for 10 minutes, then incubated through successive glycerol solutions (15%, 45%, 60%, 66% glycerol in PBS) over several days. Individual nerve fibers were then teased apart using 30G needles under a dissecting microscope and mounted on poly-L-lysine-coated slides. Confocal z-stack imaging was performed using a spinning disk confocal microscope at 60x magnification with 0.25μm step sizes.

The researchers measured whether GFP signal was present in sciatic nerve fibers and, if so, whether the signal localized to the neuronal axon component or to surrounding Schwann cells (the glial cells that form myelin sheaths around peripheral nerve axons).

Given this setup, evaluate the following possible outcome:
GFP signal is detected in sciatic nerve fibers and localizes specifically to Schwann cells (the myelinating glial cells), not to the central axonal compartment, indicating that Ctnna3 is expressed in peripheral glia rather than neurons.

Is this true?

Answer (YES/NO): NO